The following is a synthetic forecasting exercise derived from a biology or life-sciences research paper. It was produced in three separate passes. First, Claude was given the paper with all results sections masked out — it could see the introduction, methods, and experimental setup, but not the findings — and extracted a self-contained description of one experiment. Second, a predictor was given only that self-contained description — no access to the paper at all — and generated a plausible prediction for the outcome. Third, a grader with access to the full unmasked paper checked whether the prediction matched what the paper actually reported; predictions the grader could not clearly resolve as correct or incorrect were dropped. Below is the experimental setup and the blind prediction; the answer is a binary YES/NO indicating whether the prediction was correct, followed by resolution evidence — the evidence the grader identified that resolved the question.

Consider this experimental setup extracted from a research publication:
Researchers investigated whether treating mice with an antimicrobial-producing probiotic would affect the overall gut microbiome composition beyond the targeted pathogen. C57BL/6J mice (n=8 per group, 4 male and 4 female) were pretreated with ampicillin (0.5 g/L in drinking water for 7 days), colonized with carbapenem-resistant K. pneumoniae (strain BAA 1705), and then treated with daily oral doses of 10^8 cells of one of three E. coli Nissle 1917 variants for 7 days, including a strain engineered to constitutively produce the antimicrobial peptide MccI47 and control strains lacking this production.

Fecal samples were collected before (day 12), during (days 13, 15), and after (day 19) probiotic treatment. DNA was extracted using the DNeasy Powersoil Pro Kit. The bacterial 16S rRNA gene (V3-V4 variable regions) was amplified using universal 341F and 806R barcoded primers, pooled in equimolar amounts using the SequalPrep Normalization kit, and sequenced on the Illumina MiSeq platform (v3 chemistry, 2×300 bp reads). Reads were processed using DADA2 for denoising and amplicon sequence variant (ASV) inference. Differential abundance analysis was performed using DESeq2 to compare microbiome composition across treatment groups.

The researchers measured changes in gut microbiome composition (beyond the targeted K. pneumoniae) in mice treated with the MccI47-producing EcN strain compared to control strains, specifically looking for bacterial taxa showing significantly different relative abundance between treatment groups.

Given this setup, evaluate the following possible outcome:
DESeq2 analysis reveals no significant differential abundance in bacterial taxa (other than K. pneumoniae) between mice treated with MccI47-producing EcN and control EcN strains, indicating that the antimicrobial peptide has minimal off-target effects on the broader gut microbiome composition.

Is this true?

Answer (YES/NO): NO